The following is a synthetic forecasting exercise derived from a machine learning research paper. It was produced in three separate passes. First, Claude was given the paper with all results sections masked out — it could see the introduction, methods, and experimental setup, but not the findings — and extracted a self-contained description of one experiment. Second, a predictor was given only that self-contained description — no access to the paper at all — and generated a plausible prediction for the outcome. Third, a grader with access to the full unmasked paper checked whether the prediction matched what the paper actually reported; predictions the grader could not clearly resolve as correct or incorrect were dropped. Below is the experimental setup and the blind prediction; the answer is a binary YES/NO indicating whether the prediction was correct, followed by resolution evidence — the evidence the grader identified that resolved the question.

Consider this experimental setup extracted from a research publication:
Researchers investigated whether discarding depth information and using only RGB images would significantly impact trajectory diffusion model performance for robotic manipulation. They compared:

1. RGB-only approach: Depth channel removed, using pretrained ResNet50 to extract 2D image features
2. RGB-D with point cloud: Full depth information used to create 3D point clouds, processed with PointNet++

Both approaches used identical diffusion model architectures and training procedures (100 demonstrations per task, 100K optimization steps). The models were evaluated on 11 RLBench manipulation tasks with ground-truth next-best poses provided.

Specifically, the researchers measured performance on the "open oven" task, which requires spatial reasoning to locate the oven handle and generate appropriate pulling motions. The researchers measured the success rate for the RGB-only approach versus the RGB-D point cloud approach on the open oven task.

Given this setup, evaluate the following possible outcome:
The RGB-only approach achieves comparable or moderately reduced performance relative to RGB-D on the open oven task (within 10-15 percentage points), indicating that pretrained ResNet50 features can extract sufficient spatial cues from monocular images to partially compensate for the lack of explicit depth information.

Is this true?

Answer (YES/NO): NO